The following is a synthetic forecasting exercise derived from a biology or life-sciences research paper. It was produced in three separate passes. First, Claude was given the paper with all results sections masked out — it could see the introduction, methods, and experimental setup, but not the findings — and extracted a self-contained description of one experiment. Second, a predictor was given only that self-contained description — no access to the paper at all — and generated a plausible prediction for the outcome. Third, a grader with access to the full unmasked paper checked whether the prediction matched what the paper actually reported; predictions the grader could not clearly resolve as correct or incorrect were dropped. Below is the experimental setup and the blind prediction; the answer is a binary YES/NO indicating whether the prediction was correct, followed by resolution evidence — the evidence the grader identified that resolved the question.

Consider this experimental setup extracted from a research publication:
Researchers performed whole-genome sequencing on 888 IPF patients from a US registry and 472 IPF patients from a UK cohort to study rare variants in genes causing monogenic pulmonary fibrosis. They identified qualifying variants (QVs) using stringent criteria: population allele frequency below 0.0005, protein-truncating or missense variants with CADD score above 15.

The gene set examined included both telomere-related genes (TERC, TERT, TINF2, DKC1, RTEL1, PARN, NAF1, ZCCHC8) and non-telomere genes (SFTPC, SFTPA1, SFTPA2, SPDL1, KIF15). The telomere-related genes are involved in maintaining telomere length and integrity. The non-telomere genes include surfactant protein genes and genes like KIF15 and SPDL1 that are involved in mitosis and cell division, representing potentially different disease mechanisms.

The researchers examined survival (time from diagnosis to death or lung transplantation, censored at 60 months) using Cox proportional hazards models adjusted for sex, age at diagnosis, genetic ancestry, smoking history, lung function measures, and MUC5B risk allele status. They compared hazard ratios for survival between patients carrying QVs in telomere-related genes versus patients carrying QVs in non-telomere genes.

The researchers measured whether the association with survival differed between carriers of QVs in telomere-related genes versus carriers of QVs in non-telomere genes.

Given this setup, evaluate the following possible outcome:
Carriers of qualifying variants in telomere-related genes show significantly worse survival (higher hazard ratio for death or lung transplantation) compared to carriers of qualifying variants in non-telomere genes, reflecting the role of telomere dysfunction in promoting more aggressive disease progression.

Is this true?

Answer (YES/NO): YES